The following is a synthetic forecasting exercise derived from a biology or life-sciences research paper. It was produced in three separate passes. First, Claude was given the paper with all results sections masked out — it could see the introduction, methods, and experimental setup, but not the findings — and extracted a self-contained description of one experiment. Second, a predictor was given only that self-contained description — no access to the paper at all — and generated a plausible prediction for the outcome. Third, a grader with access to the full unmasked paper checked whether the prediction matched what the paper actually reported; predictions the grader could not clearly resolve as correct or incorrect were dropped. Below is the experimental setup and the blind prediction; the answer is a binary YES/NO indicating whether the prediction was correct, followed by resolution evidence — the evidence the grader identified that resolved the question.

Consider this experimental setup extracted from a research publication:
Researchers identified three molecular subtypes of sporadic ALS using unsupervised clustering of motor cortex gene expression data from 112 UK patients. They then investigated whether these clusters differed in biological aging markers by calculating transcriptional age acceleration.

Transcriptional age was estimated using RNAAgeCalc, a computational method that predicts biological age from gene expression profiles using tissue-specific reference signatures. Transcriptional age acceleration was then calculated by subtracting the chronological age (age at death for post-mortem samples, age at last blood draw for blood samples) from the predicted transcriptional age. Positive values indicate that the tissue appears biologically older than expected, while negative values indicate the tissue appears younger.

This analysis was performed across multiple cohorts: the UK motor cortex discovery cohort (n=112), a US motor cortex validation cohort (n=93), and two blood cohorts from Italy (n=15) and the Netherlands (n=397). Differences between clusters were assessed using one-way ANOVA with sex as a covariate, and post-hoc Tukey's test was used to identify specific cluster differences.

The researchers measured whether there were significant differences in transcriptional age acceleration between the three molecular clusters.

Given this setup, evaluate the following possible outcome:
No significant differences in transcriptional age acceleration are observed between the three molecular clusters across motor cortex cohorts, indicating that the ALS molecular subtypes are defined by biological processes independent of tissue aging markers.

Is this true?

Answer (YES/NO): NO